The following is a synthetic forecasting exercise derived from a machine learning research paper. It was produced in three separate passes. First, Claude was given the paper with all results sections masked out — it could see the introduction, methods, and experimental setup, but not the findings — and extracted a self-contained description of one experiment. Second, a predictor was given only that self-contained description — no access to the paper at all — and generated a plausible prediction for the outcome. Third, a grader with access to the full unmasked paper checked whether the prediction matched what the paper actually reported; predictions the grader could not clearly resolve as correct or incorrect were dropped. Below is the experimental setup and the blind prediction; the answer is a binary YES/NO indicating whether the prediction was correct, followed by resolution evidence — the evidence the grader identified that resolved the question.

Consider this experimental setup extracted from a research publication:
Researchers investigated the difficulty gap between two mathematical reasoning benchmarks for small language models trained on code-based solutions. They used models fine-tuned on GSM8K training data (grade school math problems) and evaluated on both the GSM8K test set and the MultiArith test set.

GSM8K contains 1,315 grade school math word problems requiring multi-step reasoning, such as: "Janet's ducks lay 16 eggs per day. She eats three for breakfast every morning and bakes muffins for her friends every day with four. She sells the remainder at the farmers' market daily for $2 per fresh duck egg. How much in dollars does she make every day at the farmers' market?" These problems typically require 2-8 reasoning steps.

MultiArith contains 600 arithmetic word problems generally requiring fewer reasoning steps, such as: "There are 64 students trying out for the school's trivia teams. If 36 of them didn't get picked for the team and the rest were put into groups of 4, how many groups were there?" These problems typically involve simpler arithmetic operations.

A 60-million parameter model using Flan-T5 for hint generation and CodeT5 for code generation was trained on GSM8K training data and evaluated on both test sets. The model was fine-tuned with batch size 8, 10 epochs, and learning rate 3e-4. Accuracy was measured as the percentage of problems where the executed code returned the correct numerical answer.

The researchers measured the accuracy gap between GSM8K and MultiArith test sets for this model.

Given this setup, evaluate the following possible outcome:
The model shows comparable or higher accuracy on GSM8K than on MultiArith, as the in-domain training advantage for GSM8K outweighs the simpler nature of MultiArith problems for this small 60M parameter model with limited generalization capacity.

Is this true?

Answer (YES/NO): NO